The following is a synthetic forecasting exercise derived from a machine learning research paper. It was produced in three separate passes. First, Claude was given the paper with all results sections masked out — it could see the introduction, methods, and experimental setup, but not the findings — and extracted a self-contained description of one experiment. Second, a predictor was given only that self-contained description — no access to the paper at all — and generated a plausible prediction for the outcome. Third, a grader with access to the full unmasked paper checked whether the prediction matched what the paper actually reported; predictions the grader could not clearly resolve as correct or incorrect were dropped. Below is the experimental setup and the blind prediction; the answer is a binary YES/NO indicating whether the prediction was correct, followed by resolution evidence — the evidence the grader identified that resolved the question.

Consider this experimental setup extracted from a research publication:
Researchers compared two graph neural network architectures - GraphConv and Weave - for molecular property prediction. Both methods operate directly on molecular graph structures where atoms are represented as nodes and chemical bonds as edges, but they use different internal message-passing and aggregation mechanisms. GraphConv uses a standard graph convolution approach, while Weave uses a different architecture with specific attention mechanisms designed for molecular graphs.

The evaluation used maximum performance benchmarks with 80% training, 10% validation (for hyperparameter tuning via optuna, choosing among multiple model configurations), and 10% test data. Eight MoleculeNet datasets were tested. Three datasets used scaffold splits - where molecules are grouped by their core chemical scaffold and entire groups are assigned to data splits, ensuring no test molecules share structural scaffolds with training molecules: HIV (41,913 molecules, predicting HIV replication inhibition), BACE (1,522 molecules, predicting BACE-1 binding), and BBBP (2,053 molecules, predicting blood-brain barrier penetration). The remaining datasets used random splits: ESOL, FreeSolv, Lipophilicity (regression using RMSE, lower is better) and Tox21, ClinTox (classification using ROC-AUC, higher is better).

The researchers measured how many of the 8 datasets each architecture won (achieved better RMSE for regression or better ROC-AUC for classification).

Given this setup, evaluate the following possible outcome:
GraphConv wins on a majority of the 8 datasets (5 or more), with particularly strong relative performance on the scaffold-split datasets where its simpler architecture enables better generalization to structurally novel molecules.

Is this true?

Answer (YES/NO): NO